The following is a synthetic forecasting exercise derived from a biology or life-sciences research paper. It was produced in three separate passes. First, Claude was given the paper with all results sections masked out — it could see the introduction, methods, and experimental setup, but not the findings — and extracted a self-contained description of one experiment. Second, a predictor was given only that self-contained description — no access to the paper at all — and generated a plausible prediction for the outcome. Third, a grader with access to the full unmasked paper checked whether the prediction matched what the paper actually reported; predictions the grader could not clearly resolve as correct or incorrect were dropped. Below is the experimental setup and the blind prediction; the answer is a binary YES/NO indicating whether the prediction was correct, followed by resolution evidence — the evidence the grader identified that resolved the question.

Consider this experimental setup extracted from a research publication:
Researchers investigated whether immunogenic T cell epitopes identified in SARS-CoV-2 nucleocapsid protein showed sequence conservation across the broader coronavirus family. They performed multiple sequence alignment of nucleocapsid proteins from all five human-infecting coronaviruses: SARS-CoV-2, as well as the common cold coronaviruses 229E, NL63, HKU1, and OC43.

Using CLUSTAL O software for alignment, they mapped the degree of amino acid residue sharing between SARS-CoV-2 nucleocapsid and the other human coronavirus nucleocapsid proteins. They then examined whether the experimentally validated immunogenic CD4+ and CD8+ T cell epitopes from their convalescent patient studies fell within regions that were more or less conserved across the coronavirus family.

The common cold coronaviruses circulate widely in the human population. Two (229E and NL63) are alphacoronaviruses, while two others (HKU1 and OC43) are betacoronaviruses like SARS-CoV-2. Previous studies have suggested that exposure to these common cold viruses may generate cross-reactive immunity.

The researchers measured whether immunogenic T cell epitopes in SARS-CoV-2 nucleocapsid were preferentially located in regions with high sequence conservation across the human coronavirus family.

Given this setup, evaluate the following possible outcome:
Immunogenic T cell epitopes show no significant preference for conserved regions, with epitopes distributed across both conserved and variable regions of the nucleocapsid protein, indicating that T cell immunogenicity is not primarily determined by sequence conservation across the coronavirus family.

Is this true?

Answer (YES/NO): NO